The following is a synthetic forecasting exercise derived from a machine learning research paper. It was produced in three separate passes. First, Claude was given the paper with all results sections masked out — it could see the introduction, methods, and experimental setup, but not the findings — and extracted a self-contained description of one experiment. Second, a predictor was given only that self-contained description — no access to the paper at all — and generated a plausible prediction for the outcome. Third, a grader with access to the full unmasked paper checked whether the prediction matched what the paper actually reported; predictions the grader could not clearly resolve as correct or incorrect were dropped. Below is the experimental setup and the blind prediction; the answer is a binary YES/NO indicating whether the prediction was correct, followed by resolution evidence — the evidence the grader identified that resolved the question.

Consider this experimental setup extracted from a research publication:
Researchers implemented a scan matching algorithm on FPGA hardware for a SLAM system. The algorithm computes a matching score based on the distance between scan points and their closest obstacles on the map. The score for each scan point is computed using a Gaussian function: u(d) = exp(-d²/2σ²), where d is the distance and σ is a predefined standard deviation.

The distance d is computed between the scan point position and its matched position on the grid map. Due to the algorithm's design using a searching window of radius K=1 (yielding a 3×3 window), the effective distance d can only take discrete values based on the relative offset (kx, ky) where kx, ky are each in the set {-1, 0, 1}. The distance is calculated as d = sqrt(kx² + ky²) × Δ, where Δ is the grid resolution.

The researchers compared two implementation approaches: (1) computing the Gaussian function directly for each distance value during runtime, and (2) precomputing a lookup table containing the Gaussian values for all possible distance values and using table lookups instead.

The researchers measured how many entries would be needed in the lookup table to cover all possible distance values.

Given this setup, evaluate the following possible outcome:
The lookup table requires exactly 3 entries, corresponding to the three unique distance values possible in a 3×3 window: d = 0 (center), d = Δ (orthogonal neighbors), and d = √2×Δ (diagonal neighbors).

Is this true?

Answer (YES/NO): NO